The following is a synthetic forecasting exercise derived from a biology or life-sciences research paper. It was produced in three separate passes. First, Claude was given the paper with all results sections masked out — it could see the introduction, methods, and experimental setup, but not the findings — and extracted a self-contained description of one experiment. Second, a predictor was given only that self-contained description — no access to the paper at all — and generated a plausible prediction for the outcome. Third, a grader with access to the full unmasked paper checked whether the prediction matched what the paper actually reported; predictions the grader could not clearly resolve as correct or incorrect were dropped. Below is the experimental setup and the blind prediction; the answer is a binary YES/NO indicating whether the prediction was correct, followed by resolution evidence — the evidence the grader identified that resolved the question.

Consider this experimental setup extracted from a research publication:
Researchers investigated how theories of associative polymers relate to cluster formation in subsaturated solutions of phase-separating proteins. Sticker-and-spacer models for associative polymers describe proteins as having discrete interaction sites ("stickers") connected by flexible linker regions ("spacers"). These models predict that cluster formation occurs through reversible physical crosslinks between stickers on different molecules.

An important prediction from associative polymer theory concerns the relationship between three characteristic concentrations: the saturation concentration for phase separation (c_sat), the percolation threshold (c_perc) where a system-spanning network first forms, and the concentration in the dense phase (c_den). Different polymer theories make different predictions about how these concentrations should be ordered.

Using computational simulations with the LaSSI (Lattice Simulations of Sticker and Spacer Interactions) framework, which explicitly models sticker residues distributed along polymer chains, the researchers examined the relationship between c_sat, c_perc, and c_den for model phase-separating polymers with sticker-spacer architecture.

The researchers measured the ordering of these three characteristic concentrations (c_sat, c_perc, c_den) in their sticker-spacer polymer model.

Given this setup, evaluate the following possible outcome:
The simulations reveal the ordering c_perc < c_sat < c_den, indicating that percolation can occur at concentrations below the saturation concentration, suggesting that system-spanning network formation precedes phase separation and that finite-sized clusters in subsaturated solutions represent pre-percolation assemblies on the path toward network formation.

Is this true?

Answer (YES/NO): NO